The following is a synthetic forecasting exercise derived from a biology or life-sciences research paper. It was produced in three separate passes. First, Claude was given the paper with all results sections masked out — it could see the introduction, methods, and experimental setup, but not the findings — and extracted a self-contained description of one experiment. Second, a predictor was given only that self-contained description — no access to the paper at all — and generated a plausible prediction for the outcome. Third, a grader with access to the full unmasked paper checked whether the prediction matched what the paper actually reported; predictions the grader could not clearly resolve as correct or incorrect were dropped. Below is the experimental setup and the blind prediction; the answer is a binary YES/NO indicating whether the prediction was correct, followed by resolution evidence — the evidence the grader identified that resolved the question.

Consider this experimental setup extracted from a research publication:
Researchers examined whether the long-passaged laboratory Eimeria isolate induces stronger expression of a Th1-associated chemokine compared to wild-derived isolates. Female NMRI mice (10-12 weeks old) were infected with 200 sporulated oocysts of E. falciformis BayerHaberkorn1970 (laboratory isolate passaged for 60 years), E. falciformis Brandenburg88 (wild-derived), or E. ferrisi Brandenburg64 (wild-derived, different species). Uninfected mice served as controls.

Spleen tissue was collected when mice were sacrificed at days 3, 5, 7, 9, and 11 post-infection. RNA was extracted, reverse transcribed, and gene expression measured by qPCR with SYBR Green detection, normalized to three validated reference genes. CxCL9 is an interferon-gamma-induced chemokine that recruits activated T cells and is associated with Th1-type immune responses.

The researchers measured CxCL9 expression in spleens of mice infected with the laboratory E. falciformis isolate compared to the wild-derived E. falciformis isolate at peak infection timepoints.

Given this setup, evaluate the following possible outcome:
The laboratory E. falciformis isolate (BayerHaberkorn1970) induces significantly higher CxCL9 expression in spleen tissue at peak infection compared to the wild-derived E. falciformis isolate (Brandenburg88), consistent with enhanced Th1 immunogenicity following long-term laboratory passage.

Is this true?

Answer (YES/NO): YES